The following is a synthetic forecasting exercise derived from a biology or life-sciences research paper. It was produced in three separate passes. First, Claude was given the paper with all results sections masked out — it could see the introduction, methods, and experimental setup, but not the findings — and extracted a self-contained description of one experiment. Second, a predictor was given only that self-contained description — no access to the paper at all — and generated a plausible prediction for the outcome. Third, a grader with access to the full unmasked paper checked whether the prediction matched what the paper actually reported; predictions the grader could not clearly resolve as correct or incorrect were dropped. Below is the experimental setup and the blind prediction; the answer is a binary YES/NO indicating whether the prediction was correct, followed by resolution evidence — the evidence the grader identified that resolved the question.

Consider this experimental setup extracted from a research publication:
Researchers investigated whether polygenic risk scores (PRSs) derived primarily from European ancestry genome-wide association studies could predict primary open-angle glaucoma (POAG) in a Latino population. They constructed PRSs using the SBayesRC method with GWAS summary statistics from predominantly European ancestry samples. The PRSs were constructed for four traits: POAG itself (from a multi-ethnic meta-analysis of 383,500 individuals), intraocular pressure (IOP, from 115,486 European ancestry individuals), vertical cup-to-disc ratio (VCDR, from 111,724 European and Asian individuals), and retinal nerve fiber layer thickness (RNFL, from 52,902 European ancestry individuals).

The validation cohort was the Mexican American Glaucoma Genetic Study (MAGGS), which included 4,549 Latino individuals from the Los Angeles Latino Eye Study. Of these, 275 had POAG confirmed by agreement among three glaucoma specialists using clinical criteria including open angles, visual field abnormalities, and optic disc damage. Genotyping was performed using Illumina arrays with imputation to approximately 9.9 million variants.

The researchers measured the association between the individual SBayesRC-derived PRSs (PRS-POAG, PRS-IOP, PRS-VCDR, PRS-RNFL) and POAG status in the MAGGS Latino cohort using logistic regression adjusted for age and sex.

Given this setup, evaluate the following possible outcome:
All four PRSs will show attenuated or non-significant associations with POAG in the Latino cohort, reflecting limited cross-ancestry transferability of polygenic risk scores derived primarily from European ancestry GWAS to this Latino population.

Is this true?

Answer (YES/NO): NO